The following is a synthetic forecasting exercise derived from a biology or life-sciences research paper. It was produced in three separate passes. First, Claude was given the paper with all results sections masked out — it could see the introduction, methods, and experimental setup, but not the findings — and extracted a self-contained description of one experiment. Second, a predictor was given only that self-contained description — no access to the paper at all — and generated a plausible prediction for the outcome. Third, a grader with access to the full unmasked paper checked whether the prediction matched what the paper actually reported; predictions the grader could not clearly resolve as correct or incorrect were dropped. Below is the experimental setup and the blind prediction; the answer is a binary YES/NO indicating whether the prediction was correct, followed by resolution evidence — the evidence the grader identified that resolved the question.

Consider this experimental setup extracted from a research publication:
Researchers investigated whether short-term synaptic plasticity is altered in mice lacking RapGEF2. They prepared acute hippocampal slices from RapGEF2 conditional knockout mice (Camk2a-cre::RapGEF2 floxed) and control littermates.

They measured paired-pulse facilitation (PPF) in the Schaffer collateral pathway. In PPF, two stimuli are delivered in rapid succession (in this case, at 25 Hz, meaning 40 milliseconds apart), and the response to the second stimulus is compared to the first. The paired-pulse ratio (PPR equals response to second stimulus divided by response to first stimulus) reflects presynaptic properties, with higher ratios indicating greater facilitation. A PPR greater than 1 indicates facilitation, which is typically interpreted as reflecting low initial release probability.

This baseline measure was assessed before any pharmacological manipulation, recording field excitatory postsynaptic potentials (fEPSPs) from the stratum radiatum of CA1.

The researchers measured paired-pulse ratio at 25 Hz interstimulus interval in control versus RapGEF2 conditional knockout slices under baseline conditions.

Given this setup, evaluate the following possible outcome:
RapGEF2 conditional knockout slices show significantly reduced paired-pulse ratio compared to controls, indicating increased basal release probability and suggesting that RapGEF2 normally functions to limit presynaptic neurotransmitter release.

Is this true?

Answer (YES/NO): NO